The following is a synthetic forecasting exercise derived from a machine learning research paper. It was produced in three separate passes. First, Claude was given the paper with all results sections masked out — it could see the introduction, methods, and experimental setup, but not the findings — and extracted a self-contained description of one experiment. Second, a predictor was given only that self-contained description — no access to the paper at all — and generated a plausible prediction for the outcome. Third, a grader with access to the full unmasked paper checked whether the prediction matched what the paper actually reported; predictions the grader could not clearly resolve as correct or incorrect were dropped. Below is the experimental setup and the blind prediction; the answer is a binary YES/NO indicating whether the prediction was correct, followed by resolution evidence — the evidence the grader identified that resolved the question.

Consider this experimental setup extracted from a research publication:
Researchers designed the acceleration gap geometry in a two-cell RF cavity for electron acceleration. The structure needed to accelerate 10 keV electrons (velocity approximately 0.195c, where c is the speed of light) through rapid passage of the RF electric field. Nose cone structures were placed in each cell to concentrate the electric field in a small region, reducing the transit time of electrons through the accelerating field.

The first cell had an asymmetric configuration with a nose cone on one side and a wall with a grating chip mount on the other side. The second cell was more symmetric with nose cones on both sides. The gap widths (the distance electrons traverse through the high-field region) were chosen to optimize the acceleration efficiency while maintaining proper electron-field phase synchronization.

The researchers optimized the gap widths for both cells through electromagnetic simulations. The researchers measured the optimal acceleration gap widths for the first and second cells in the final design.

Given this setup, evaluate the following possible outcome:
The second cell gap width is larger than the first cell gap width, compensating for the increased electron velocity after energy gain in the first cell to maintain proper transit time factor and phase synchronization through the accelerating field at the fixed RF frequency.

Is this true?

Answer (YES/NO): NO